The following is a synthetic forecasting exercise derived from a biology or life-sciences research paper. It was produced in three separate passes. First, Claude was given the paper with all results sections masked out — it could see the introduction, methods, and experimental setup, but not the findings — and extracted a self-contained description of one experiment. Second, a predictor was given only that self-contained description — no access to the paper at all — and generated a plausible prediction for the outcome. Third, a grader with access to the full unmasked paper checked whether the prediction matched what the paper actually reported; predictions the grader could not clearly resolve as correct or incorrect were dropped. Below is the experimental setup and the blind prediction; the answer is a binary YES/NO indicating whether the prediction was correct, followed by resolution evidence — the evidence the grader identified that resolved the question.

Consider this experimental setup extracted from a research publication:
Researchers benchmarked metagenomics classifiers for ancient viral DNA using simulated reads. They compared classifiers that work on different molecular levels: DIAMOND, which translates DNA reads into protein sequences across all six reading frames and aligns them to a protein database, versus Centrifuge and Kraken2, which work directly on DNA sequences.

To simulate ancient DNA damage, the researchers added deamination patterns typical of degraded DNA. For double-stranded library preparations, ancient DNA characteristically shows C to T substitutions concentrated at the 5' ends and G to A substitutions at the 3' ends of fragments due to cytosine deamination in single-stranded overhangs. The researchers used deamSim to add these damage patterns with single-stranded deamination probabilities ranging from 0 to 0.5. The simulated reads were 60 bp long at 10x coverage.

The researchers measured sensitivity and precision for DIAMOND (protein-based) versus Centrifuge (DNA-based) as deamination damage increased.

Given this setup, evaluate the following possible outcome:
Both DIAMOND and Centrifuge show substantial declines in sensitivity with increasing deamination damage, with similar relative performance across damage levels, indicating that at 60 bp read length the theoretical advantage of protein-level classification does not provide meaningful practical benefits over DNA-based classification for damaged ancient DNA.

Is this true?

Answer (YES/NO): NO